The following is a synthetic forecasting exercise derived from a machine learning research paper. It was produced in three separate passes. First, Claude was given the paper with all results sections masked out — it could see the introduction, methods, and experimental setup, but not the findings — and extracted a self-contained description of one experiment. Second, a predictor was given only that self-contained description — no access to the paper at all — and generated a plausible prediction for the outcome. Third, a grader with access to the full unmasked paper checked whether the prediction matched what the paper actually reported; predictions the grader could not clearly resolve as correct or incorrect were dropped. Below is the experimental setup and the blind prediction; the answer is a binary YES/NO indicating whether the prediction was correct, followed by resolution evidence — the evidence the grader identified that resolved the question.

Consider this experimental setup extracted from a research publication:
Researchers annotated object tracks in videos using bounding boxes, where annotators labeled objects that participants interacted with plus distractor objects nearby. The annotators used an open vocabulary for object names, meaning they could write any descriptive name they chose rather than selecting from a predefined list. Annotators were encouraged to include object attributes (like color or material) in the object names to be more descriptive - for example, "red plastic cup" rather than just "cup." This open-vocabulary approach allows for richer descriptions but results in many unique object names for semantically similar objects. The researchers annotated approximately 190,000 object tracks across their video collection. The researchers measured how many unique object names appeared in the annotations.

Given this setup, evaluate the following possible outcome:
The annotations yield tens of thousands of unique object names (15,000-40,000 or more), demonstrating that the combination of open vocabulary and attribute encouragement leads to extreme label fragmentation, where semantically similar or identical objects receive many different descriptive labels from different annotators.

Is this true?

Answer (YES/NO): NO